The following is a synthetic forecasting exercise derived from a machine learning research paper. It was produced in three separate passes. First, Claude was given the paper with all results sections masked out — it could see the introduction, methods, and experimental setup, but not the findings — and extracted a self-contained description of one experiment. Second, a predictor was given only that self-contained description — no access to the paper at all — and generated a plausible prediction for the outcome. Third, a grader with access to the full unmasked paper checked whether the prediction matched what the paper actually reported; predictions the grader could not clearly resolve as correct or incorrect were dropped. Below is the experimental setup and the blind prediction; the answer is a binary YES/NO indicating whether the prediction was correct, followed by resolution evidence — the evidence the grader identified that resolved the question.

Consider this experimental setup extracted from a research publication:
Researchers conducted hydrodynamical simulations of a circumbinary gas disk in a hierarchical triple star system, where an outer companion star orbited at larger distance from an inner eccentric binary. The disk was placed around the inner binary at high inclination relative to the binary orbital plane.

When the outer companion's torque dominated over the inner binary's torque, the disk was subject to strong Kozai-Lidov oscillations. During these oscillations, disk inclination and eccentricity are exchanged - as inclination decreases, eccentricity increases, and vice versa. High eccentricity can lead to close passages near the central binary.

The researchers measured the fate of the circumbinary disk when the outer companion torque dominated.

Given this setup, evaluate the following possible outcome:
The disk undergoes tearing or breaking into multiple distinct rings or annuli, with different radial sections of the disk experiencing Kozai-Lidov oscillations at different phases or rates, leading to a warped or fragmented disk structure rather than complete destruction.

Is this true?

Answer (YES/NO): NO